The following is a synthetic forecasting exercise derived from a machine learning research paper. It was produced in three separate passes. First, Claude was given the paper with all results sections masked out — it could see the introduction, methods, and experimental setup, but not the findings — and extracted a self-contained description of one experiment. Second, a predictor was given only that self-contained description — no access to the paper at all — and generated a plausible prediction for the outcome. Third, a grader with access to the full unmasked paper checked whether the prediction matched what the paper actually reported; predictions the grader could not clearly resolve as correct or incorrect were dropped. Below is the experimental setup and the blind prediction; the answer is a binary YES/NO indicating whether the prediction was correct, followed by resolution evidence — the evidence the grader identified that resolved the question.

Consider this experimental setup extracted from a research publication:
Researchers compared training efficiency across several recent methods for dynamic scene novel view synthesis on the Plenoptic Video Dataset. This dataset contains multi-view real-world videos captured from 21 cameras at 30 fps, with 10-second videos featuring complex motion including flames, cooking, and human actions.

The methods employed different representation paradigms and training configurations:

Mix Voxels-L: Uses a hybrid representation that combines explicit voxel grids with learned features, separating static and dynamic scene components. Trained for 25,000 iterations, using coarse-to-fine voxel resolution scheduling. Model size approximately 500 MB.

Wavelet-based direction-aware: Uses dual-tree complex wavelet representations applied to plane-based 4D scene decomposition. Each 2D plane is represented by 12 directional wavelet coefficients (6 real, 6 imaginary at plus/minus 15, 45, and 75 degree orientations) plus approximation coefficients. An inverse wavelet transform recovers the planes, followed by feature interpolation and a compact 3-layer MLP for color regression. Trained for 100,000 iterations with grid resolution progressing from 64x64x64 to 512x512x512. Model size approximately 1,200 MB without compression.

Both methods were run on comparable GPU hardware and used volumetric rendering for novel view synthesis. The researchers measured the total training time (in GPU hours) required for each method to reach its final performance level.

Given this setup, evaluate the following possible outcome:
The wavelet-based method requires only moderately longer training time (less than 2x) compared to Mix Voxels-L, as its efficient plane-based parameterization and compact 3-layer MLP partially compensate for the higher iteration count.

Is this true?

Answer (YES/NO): NO